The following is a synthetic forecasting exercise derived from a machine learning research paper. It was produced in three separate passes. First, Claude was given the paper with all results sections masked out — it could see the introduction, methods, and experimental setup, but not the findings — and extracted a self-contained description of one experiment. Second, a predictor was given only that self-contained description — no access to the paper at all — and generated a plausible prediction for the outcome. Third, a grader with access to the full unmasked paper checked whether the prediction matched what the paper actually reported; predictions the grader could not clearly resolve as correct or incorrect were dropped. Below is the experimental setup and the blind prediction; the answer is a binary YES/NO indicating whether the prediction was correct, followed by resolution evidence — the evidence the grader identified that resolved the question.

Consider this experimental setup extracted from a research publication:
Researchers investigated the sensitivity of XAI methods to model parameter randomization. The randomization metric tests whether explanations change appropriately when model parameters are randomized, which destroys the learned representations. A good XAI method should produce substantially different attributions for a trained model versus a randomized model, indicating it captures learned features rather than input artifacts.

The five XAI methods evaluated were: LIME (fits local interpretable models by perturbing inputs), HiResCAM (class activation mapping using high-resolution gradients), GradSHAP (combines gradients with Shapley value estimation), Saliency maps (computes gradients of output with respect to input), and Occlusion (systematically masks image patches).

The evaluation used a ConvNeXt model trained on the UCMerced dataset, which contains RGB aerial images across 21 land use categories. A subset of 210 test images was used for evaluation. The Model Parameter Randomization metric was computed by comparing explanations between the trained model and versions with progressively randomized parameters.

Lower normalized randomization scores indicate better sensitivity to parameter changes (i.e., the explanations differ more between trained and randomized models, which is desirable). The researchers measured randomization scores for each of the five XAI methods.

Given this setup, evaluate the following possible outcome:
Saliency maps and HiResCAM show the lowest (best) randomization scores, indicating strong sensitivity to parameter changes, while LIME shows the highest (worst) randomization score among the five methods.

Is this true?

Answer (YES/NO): NO